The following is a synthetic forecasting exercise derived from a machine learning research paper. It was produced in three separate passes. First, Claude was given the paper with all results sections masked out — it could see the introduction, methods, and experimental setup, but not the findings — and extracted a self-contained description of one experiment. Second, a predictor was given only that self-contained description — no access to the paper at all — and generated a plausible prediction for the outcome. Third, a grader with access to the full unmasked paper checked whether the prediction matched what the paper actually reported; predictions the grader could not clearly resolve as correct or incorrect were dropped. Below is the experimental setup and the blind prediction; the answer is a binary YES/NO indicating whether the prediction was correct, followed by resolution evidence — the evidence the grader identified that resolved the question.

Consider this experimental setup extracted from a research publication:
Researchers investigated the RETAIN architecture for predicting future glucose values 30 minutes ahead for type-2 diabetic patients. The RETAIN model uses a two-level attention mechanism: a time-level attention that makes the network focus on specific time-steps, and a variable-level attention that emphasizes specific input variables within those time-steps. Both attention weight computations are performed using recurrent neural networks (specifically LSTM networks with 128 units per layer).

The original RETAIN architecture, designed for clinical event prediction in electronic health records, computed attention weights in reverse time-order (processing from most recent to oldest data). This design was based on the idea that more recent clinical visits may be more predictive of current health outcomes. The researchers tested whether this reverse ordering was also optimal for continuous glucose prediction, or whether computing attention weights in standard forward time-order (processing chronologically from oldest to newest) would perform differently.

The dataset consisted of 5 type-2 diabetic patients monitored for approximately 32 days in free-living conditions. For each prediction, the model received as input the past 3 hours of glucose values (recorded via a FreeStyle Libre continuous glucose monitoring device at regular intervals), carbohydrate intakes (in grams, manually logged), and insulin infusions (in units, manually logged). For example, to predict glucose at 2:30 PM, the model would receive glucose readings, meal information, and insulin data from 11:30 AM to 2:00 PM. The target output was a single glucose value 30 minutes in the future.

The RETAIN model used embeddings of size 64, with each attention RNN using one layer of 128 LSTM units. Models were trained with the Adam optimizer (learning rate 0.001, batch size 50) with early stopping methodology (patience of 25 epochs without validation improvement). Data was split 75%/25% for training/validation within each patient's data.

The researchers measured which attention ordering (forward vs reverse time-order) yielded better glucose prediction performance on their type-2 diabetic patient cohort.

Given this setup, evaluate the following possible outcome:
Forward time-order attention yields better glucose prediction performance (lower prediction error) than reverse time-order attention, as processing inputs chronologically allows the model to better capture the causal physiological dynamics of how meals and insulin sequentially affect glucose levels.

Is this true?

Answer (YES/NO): YES